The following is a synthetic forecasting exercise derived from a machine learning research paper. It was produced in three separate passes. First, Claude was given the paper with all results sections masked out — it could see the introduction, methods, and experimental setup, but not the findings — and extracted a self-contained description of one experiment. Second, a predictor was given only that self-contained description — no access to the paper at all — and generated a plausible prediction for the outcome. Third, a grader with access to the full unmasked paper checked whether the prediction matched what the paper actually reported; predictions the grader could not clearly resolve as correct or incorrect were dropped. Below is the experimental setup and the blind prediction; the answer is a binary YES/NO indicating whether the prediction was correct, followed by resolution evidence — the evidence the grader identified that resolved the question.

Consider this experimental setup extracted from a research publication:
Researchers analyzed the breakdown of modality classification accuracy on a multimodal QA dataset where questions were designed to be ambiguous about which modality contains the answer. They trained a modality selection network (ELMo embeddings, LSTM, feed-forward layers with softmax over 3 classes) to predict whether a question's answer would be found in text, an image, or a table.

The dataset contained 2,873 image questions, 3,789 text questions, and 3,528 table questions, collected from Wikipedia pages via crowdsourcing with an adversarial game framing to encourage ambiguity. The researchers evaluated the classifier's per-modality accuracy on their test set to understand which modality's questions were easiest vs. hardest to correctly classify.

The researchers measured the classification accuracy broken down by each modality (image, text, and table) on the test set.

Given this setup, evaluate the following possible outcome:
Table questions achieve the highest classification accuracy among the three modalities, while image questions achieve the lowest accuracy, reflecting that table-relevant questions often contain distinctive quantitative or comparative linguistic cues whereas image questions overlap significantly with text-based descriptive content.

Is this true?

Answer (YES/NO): YES